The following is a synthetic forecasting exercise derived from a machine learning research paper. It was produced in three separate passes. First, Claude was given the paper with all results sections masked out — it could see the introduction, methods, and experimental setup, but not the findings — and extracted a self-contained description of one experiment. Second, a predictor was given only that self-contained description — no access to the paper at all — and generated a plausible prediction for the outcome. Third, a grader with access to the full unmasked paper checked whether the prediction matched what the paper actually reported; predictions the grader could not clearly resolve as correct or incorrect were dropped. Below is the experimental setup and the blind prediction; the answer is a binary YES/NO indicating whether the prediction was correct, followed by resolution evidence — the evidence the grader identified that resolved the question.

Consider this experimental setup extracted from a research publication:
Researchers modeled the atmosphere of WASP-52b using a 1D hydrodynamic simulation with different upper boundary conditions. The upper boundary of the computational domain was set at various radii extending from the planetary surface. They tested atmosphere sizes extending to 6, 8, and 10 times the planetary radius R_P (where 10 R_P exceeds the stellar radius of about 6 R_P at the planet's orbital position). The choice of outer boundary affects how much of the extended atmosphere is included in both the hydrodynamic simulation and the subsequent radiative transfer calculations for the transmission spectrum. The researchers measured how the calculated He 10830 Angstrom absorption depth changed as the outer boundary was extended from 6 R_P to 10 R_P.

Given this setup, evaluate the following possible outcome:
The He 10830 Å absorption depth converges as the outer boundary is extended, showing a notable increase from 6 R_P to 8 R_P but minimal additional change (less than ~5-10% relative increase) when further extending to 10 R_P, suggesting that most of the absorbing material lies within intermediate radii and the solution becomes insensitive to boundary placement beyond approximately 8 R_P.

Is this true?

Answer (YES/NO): NO